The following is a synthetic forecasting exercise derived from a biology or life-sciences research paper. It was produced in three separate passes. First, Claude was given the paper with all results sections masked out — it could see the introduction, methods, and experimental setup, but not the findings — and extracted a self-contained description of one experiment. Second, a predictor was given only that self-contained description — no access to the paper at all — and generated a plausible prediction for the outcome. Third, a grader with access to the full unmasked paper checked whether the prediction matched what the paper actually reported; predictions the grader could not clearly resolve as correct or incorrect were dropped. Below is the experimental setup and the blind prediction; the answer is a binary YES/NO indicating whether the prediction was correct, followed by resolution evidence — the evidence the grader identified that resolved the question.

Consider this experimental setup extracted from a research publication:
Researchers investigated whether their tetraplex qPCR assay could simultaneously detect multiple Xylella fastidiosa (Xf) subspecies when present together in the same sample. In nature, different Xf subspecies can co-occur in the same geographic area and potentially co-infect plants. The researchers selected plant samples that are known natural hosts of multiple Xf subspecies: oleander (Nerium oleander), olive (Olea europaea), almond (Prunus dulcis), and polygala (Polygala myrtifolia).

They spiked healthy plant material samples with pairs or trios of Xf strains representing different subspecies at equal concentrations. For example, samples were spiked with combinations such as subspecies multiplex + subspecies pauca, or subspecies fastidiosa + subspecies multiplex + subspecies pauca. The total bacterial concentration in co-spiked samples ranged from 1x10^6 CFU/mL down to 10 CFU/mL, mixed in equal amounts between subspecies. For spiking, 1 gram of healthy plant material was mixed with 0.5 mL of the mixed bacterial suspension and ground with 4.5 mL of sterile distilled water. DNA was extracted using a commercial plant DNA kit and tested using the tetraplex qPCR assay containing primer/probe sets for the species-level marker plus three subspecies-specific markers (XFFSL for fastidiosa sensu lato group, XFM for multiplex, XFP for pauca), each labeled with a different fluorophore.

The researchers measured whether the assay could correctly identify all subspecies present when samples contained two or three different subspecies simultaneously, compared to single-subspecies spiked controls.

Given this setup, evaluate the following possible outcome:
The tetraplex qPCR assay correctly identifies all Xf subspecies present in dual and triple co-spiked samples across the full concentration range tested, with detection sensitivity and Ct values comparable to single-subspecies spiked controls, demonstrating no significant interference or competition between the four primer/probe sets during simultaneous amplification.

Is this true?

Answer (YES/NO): YES